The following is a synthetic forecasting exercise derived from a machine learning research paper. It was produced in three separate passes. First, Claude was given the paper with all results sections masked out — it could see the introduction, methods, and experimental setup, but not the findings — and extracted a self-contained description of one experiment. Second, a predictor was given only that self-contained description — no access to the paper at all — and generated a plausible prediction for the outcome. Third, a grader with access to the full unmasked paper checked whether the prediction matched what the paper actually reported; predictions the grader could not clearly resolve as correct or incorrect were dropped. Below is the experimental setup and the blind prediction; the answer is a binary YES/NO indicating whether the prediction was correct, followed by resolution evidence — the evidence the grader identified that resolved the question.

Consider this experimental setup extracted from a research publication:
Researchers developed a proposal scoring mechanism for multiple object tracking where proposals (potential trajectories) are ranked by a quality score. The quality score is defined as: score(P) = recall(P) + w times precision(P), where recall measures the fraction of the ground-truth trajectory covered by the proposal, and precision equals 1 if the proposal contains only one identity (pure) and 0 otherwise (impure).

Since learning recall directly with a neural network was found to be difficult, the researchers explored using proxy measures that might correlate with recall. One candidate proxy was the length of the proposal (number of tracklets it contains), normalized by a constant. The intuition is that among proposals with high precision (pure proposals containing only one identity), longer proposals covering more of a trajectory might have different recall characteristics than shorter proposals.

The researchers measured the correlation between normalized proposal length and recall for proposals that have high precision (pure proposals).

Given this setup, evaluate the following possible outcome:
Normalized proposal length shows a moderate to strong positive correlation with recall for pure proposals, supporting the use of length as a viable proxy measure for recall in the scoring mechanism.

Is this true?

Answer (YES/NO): NO